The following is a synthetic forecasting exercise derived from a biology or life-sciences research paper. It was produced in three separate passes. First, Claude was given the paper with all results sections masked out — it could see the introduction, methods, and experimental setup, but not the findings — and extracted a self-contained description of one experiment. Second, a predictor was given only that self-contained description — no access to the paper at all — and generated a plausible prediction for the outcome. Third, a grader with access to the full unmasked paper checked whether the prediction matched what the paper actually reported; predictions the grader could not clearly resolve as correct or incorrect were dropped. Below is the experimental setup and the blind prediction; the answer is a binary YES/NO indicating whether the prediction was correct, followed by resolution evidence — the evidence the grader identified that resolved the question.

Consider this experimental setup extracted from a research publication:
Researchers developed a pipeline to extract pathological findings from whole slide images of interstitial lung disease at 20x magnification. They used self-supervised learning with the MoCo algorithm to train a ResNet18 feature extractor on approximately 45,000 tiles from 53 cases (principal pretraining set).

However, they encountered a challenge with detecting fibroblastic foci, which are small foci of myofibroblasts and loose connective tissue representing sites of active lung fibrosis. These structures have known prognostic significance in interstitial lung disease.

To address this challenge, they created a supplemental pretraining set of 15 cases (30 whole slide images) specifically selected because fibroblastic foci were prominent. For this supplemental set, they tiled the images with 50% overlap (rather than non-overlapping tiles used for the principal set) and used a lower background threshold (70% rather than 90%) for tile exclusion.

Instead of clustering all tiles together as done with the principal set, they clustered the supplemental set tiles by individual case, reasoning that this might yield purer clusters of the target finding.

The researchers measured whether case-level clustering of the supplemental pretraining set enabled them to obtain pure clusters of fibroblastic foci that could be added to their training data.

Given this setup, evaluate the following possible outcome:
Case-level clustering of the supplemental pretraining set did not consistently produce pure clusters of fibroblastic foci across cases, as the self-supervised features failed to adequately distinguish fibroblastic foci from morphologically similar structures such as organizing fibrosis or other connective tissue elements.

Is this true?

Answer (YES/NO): NO